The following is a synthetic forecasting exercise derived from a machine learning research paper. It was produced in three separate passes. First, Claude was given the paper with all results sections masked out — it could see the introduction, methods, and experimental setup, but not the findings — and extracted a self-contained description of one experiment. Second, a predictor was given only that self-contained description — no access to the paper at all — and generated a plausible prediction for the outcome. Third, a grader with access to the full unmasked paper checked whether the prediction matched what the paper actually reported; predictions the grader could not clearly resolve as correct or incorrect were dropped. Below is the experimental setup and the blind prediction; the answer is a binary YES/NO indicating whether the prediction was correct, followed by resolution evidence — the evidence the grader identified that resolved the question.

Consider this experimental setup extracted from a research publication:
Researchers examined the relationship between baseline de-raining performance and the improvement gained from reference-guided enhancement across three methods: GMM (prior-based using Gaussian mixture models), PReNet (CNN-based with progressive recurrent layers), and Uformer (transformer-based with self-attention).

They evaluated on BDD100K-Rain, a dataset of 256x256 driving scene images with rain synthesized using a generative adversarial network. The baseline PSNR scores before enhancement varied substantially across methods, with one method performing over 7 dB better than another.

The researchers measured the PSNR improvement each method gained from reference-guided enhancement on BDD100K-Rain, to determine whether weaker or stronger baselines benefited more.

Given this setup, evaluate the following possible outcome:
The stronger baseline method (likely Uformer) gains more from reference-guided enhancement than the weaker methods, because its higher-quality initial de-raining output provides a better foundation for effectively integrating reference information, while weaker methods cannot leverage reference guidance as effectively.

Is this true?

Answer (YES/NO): NO